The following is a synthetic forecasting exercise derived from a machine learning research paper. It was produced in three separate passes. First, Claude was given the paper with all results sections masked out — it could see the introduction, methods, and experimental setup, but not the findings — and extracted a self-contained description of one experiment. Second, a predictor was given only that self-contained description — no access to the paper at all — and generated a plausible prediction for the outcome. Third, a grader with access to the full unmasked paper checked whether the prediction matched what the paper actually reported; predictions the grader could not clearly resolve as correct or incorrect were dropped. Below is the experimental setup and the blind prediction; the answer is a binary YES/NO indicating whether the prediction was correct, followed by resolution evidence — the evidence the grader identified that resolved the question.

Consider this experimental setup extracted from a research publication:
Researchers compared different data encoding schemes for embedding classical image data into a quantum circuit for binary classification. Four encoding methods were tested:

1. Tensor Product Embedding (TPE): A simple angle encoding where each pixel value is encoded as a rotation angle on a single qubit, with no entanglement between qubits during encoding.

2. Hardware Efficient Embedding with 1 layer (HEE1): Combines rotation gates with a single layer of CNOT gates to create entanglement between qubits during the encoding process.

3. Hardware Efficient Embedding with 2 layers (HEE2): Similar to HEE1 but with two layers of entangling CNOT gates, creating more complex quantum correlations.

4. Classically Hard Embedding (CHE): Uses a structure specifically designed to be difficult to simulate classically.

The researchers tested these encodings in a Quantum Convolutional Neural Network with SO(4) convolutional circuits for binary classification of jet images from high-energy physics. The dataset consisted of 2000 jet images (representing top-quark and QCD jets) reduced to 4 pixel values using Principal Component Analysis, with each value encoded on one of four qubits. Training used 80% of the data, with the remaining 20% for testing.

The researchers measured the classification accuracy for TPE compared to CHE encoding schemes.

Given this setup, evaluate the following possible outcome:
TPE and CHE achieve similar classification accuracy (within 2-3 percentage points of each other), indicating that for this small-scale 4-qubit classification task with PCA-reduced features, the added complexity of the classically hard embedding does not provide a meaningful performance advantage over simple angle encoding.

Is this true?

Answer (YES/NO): NO